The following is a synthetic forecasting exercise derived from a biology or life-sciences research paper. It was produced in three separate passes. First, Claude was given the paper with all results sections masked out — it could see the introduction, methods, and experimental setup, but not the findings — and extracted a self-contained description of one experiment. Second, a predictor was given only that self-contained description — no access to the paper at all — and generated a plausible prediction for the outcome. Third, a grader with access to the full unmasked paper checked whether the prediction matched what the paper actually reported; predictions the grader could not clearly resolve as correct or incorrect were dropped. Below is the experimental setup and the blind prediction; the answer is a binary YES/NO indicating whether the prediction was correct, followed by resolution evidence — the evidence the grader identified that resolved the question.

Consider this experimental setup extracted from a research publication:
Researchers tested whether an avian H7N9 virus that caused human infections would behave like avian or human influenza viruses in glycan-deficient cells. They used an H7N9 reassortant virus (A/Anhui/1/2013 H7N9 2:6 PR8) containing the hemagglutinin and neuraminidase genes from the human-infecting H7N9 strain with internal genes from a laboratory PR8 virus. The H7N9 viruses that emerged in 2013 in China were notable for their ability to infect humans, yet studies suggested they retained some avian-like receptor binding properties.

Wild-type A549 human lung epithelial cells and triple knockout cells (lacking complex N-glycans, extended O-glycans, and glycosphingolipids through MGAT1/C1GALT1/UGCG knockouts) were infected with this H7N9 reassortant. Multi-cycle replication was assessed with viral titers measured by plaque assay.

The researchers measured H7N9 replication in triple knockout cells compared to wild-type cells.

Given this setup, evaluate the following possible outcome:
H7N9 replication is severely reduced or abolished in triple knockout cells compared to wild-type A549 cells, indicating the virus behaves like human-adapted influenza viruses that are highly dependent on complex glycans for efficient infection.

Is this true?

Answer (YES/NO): NO